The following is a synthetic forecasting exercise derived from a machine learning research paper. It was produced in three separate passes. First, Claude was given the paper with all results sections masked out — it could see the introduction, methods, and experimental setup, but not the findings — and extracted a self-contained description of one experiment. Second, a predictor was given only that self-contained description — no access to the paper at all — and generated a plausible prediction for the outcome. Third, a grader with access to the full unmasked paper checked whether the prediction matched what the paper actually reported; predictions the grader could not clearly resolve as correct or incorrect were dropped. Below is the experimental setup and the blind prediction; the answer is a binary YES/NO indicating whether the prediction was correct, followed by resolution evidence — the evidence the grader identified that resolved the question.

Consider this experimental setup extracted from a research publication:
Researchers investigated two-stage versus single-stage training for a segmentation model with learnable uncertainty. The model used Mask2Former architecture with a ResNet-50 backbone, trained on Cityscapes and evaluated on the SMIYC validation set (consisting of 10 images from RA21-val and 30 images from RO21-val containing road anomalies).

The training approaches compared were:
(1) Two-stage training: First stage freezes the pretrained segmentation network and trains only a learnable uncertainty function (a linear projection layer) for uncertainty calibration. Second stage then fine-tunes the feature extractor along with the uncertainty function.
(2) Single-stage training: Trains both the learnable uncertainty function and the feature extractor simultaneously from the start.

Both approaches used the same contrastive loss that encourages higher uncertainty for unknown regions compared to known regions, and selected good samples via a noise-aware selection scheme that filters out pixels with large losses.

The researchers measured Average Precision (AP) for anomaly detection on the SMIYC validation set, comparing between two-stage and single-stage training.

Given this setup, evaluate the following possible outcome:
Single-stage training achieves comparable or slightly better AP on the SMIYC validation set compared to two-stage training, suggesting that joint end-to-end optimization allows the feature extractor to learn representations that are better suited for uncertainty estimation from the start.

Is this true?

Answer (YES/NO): NO